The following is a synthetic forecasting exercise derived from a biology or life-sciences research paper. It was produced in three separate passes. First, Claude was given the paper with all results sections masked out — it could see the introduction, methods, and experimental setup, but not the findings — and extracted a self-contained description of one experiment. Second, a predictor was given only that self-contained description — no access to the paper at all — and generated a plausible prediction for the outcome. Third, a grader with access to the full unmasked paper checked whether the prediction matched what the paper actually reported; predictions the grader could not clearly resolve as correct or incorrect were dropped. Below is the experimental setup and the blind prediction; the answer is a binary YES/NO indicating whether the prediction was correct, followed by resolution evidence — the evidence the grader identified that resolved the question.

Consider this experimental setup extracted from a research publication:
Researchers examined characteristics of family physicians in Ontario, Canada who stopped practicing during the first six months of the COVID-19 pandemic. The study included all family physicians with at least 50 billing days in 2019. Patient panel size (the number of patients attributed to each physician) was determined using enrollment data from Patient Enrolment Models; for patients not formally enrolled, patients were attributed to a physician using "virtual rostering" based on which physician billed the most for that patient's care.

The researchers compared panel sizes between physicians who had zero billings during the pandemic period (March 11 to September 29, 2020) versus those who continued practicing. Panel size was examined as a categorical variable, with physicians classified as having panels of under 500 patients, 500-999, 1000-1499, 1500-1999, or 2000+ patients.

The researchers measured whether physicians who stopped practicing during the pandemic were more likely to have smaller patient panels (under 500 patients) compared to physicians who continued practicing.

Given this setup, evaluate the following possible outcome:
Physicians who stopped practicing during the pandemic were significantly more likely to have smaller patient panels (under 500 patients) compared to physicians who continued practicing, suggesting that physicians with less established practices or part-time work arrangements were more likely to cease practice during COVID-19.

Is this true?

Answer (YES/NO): YES